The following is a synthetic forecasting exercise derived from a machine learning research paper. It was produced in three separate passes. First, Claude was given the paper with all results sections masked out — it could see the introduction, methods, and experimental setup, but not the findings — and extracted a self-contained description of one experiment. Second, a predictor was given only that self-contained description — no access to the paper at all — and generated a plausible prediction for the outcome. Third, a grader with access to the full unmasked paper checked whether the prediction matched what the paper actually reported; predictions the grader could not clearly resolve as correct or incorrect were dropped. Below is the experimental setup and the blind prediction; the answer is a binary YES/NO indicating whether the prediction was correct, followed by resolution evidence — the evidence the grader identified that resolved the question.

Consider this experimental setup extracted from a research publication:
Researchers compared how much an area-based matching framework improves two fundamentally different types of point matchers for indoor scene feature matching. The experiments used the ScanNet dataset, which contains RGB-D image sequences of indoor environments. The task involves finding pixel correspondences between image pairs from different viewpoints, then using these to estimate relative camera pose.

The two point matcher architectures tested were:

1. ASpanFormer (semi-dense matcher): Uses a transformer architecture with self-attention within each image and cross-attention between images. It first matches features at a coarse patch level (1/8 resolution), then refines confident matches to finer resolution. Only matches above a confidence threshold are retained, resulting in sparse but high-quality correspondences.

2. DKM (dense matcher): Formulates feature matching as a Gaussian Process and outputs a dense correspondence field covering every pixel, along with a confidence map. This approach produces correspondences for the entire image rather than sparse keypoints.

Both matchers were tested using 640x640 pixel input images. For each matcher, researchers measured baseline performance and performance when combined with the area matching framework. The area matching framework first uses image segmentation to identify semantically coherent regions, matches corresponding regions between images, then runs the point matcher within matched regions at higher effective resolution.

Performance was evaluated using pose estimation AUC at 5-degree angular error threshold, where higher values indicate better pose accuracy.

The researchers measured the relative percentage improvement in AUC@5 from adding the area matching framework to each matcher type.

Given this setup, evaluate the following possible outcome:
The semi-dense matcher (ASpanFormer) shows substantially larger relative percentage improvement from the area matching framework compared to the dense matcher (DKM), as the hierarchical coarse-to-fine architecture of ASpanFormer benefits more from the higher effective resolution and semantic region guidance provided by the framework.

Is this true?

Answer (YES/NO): NO